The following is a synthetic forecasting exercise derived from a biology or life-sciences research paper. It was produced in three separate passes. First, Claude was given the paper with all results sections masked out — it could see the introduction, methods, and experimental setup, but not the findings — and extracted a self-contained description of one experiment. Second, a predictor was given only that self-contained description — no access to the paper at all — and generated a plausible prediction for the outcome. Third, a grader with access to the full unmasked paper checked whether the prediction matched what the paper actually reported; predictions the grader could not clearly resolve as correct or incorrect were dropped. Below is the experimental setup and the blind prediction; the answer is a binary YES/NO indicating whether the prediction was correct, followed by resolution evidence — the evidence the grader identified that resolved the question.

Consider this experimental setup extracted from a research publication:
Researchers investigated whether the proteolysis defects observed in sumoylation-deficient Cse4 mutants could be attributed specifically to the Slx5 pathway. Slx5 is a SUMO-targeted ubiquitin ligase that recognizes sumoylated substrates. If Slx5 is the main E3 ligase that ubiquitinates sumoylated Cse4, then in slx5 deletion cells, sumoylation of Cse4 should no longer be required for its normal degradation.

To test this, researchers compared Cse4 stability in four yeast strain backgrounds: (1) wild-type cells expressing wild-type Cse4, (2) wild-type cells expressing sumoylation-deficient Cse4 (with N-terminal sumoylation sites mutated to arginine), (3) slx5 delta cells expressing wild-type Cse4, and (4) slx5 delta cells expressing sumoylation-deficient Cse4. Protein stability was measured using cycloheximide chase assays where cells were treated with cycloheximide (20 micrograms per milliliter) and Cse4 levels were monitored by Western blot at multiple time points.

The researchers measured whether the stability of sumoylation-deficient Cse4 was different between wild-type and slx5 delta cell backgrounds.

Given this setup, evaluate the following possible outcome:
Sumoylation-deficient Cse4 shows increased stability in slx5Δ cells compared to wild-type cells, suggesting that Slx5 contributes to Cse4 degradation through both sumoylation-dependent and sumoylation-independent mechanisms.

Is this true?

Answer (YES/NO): NO